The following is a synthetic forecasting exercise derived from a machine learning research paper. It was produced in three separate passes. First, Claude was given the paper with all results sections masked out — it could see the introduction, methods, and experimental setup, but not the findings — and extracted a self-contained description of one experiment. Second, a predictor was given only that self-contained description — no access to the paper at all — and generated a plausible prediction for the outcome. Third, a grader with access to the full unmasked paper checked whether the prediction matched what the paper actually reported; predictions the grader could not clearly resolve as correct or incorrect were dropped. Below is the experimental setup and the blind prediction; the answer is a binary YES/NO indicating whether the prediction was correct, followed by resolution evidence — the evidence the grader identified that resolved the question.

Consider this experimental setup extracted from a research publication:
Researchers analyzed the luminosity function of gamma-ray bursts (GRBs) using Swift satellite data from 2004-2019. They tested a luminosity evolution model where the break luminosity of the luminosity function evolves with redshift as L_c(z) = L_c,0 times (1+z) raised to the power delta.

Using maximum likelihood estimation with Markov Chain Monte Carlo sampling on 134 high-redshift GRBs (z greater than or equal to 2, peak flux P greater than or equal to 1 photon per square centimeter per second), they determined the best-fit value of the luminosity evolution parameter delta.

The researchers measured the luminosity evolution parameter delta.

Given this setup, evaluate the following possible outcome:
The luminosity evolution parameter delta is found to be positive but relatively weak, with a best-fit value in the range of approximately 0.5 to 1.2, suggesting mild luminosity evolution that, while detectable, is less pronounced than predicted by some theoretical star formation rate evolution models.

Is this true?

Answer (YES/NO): NO